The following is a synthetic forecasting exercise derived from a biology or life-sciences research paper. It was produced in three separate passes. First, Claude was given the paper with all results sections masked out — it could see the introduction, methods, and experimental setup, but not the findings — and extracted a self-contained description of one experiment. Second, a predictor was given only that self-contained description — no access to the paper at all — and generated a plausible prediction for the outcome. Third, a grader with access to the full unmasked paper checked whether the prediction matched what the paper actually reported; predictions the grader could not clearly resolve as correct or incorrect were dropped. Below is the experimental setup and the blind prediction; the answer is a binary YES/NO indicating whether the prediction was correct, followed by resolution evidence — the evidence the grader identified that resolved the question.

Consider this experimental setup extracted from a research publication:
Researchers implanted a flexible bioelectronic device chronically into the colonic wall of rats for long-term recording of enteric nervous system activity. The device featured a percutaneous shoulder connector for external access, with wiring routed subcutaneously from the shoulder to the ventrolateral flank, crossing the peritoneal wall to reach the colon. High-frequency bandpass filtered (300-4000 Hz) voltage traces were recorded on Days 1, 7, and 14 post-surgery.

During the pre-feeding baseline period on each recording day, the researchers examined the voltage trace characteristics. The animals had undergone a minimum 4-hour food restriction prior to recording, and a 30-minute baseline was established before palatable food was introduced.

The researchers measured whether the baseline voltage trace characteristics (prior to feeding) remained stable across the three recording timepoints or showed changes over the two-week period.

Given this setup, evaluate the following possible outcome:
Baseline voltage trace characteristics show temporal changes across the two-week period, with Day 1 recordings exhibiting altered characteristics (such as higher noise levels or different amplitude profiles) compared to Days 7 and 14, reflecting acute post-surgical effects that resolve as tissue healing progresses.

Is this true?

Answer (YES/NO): NO